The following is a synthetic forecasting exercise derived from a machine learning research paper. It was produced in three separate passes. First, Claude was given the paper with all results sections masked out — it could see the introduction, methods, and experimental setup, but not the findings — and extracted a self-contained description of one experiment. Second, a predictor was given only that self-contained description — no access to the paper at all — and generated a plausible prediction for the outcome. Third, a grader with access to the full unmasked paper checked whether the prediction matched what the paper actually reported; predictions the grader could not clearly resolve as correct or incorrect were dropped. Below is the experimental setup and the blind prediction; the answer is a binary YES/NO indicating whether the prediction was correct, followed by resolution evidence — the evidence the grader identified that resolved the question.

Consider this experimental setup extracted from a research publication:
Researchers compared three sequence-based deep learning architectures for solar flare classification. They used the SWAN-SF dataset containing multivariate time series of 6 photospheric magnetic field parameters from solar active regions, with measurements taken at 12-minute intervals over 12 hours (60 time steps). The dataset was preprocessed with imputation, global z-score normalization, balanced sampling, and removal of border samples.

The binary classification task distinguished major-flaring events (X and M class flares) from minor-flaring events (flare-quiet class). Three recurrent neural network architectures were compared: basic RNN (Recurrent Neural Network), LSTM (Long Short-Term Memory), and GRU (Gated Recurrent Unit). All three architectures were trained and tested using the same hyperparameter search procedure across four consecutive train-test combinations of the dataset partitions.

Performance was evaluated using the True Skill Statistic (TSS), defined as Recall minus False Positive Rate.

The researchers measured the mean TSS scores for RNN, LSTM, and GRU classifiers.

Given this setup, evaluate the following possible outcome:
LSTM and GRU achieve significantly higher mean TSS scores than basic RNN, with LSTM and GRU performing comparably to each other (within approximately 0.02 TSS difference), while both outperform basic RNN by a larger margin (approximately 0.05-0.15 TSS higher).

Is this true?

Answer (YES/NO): NO